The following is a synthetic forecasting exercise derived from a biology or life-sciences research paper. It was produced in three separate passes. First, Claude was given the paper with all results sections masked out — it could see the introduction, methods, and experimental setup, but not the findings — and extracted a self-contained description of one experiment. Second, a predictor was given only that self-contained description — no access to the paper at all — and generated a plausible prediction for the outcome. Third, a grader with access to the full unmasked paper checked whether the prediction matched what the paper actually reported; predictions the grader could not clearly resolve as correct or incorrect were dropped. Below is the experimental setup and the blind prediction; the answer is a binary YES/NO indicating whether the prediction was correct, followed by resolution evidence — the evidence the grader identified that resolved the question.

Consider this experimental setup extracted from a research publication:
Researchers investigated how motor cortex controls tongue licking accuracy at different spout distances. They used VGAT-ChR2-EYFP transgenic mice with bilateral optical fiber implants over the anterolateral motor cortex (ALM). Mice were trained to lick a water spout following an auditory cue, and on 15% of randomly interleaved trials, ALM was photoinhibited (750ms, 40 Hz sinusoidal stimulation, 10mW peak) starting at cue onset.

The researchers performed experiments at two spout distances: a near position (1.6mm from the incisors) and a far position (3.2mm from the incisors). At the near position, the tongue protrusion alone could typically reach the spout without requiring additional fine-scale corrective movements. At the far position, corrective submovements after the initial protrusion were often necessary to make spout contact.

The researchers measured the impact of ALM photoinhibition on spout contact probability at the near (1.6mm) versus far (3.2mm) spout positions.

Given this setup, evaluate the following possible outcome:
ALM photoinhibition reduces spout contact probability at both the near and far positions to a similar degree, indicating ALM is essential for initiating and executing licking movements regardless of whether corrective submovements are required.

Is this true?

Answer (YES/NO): NO